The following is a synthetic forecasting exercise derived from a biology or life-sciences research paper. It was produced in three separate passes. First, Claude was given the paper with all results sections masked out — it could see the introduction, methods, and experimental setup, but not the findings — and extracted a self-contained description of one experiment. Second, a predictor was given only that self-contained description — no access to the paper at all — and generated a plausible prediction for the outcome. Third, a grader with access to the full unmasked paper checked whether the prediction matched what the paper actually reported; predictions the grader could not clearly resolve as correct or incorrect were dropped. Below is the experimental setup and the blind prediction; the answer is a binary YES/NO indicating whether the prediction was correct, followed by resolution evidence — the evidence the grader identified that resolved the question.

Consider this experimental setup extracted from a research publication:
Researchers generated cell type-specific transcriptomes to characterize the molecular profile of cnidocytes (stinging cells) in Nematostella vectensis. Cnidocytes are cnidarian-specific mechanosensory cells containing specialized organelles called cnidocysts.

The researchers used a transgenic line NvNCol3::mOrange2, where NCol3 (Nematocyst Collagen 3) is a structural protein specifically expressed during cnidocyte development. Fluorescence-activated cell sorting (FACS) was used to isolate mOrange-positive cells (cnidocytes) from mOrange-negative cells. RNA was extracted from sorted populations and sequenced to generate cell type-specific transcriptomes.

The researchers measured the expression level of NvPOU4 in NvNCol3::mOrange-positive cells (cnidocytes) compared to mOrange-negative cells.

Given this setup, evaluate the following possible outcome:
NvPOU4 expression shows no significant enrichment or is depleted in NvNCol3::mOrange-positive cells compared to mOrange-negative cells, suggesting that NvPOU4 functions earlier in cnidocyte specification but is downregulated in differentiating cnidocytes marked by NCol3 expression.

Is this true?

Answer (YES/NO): NO